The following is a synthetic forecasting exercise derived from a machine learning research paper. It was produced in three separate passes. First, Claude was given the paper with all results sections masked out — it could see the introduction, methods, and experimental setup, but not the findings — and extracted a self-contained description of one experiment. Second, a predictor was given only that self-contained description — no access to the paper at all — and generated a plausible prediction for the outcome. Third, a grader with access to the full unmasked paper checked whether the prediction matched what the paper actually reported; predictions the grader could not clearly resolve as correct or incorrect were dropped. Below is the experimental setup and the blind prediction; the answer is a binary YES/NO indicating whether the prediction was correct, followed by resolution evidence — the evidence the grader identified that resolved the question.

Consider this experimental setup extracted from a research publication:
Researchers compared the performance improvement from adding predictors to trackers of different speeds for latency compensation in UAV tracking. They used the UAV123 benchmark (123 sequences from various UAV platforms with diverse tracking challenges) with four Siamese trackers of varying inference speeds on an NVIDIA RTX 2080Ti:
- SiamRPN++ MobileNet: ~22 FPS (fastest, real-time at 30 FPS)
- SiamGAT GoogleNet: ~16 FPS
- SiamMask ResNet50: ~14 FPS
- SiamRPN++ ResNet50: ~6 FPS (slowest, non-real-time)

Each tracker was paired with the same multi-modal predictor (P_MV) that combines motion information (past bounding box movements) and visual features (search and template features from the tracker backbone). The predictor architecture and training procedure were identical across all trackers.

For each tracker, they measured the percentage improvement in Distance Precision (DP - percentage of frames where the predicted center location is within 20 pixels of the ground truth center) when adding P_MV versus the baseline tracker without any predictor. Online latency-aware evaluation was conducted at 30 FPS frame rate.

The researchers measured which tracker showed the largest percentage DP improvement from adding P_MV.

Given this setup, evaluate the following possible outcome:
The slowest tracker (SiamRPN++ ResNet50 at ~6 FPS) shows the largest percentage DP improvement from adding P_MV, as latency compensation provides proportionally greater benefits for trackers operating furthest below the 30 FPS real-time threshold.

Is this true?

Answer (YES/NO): YES